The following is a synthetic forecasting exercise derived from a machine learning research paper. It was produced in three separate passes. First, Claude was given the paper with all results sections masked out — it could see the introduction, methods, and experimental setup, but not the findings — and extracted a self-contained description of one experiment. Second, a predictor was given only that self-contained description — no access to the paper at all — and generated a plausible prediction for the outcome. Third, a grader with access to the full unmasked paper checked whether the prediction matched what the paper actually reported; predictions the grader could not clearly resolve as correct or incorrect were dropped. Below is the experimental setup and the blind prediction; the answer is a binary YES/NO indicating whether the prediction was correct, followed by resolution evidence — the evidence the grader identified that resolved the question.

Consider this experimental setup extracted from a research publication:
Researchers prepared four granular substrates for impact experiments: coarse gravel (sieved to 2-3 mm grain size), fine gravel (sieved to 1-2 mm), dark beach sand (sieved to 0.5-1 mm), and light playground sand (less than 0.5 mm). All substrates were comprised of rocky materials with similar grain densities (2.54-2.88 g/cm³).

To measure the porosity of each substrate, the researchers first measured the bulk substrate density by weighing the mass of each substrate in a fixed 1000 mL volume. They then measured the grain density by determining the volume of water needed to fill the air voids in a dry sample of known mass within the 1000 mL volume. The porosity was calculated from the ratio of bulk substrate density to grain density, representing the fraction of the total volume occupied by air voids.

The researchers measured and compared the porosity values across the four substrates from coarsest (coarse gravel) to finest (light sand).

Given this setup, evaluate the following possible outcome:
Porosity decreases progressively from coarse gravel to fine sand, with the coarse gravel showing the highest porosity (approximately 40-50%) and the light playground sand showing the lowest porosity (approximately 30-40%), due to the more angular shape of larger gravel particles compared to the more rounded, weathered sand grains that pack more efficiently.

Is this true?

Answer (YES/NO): NO